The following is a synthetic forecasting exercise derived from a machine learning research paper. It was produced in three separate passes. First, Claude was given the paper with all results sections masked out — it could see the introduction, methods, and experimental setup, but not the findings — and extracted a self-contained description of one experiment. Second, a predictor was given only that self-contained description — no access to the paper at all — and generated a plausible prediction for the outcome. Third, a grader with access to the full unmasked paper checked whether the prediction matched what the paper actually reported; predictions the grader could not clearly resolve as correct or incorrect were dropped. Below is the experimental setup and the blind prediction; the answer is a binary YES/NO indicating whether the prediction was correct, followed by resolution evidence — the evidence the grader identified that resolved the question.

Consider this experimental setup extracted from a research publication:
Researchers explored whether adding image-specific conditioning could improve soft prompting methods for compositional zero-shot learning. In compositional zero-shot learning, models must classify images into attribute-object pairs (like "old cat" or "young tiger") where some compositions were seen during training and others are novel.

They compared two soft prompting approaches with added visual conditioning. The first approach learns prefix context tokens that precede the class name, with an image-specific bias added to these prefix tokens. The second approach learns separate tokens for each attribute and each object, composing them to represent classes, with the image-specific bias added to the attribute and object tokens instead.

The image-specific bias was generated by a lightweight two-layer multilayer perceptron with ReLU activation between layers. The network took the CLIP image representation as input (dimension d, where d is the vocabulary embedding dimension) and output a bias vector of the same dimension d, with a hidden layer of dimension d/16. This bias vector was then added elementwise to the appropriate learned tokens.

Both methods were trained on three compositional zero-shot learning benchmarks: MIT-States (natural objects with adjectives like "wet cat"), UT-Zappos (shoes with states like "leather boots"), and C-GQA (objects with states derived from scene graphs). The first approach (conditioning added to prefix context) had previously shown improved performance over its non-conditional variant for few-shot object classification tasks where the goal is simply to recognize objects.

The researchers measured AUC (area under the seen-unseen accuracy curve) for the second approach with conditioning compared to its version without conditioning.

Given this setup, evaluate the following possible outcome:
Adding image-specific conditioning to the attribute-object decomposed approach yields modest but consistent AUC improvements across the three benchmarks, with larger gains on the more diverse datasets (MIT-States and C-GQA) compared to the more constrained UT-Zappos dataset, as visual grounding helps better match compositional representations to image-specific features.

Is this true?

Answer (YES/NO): NO